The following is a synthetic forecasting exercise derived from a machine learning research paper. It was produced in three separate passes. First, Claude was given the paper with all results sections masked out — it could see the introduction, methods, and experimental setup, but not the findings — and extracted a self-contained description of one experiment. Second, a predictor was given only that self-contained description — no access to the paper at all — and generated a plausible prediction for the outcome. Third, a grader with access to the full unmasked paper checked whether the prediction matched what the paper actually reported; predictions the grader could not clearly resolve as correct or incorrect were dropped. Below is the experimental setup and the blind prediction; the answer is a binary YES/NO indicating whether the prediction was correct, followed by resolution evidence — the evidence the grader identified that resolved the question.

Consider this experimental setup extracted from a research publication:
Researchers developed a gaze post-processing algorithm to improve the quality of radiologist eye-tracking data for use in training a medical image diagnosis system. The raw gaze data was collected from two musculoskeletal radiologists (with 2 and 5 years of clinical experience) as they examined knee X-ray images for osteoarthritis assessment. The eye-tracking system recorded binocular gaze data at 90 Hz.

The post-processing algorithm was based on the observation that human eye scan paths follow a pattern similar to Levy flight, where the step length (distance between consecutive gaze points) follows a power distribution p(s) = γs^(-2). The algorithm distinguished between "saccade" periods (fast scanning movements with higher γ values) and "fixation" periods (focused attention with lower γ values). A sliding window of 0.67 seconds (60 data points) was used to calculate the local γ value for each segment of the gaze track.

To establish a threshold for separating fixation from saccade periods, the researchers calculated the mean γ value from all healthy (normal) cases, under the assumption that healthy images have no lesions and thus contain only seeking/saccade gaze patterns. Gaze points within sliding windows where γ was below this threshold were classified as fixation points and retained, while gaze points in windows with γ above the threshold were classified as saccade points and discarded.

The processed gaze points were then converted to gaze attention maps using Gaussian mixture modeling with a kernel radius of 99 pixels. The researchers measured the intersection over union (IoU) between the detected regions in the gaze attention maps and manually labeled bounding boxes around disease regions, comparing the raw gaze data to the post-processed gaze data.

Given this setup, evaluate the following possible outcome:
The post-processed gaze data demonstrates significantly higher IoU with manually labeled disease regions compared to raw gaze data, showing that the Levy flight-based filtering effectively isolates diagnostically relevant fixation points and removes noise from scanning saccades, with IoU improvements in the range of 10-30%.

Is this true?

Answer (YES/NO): NO